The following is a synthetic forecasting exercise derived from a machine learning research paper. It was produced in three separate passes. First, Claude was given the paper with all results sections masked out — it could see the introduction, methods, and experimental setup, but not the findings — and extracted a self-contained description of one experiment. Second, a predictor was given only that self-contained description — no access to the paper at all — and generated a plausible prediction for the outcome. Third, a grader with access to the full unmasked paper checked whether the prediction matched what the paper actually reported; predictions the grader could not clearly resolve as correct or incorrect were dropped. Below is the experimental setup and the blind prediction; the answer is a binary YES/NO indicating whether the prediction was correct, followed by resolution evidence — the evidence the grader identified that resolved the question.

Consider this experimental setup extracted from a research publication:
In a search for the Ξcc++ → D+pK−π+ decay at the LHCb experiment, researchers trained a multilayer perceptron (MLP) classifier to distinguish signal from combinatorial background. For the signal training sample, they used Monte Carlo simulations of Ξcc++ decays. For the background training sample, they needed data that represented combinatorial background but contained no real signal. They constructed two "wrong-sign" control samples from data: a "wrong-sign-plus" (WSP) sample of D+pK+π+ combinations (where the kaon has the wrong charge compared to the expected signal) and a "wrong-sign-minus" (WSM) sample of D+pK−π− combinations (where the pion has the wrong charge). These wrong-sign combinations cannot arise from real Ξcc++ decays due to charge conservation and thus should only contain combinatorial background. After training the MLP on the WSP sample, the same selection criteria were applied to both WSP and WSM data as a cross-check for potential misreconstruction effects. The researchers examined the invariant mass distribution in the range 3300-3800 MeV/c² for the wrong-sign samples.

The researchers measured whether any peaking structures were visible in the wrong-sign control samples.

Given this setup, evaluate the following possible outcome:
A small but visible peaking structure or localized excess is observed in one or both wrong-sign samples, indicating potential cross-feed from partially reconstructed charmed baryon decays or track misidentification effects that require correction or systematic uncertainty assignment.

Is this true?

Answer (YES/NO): NO